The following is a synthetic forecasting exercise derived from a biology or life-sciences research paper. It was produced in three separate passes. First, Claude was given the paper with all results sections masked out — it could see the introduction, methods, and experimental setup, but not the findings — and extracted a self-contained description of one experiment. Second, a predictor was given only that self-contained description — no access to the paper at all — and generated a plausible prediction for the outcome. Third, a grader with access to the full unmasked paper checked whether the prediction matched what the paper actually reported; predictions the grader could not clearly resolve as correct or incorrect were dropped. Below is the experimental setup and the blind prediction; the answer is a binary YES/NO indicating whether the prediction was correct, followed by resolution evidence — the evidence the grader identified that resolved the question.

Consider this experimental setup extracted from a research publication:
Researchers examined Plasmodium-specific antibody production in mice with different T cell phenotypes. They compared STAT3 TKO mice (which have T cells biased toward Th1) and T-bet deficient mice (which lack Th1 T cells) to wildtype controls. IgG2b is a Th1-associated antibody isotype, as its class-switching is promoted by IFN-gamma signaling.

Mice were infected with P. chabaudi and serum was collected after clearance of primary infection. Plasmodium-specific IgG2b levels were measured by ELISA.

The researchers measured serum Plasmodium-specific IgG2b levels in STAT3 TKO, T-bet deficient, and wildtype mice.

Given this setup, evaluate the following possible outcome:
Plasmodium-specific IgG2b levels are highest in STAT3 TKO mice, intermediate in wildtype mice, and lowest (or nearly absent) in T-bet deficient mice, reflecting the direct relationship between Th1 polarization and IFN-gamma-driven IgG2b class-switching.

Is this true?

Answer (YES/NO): NO